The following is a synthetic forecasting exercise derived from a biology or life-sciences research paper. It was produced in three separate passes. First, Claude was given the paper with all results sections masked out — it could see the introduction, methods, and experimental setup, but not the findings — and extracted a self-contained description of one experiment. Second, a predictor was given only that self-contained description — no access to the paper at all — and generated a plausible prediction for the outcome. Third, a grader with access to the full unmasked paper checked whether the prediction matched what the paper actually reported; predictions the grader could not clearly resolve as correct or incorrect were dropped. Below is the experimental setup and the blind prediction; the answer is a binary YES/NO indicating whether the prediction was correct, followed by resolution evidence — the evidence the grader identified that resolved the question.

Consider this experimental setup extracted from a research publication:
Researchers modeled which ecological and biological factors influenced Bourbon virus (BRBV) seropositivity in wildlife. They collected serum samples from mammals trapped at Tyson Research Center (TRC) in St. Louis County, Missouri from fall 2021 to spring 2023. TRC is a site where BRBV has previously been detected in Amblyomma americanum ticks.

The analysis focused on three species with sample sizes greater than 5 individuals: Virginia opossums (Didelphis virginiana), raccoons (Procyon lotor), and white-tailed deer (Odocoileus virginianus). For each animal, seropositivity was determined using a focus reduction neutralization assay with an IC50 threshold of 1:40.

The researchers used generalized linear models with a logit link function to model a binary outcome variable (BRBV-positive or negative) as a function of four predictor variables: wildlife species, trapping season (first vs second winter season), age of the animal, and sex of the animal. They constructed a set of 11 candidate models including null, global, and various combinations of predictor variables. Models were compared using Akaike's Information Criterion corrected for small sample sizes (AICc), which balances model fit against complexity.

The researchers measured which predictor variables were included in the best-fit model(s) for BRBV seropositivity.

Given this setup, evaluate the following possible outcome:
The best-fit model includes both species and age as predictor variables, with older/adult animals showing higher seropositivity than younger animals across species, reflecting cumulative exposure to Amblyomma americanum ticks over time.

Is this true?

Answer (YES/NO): NO